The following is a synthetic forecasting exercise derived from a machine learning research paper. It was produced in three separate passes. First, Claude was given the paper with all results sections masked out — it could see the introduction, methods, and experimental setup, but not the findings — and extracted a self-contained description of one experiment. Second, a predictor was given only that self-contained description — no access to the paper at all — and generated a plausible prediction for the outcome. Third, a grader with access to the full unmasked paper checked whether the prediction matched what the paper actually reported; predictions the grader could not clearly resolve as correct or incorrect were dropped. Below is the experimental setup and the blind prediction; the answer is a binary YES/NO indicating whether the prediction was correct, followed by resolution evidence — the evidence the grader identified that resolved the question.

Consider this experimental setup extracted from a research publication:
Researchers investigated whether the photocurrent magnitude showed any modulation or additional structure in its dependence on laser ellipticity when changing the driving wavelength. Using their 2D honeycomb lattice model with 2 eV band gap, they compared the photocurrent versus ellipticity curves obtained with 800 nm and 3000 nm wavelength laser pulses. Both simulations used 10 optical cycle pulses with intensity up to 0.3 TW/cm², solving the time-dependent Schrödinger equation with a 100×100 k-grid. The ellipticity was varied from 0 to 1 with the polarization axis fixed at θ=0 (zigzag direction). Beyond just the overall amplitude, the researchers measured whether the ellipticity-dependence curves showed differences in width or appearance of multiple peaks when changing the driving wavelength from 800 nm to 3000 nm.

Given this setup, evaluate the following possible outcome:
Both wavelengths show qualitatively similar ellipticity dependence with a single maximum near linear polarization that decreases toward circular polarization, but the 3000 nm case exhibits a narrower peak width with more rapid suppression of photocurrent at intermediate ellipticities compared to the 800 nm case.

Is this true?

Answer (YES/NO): NO